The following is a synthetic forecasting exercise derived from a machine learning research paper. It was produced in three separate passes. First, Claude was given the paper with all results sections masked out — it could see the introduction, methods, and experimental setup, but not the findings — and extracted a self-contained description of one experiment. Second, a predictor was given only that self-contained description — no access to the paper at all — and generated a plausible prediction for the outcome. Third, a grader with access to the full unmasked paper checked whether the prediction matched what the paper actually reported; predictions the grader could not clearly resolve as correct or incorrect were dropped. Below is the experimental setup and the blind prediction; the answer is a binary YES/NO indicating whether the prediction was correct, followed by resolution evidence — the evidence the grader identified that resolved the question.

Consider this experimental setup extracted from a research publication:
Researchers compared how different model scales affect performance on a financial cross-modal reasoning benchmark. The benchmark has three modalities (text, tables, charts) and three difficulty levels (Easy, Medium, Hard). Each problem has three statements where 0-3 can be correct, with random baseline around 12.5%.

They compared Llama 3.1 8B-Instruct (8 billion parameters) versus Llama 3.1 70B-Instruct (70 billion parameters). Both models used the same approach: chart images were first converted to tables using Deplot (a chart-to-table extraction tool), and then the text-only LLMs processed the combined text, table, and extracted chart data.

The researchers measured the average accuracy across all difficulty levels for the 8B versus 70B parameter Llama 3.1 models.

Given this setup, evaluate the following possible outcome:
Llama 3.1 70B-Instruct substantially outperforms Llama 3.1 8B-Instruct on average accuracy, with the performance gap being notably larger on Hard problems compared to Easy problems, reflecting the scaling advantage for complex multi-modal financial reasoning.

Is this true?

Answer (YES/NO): NO